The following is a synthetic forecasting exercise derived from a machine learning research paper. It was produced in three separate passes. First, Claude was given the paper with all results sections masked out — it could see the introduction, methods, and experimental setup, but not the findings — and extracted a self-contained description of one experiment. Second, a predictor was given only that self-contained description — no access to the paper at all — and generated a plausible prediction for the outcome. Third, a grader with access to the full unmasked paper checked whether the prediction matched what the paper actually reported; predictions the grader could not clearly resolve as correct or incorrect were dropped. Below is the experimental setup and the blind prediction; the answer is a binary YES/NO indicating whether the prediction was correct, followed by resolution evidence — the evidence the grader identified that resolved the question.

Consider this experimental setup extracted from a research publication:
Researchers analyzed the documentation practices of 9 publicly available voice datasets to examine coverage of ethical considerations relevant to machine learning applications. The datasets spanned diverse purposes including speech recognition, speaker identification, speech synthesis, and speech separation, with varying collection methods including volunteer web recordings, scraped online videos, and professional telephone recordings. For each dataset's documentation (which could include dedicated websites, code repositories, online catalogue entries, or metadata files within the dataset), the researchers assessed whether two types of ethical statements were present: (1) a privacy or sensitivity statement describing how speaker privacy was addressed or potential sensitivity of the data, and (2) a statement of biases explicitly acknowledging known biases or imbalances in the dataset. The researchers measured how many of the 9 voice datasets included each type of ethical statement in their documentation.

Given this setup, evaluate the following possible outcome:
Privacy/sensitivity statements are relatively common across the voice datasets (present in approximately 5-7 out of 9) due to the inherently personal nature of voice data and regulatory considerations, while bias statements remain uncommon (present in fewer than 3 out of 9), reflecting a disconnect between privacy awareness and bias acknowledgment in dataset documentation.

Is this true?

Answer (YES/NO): NO